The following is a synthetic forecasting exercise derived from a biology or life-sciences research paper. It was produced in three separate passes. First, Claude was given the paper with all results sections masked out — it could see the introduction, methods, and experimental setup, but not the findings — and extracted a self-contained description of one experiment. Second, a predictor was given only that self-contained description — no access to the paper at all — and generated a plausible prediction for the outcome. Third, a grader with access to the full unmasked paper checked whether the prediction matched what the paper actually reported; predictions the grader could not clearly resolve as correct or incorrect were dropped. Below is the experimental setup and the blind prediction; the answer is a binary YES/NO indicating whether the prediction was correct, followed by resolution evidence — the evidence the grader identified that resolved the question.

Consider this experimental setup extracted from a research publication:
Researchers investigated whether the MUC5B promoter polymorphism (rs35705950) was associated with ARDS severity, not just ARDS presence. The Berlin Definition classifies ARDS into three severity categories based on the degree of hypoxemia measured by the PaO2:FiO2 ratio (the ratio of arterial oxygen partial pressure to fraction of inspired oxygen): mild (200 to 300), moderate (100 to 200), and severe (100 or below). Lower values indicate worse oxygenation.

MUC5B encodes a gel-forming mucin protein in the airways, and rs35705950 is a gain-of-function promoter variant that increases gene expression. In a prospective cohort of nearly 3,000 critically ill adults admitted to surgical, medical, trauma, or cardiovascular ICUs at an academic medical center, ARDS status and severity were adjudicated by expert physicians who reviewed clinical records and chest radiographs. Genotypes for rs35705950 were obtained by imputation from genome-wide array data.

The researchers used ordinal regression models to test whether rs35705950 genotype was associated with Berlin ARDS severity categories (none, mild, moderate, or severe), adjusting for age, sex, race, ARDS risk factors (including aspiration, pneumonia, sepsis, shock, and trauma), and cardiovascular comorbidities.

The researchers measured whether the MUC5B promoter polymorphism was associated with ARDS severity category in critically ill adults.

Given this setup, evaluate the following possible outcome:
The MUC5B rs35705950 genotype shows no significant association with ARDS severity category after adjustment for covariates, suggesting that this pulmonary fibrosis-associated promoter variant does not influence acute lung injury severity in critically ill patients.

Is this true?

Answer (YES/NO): YES